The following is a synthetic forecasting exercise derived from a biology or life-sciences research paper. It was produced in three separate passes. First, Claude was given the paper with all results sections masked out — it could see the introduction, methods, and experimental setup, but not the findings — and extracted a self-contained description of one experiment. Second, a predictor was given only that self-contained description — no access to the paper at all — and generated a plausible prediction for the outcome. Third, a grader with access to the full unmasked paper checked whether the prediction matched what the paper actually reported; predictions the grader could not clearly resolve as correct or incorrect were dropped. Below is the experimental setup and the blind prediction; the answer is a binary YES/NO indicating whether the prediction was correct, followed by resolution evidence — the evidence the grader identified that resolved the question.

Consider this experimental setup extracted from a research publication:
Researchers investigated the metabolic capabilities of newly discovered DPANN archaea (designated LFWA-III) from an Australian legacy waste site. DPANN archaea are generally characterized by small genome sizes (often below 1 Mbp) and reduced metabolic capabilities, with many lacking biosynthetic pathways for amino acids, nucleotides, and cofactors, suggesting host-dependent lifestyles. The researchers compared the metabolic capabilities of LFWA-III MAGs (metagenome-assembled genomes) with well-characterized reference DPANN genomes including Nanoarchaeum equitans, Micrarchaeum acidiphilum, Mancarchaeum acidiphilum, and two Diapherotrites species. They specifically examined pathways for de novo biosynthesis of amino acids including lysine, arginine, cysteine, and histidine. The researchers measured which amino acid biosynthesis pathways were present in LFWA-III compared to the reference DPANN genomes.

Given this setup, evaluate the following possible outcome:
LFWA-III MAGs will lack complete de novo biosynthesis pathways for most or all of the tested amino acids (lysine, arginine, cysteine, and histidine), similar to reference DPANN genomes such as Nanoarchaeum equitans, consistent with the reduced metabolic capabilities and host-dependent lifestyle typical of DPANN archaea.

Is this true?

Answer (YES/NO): NO